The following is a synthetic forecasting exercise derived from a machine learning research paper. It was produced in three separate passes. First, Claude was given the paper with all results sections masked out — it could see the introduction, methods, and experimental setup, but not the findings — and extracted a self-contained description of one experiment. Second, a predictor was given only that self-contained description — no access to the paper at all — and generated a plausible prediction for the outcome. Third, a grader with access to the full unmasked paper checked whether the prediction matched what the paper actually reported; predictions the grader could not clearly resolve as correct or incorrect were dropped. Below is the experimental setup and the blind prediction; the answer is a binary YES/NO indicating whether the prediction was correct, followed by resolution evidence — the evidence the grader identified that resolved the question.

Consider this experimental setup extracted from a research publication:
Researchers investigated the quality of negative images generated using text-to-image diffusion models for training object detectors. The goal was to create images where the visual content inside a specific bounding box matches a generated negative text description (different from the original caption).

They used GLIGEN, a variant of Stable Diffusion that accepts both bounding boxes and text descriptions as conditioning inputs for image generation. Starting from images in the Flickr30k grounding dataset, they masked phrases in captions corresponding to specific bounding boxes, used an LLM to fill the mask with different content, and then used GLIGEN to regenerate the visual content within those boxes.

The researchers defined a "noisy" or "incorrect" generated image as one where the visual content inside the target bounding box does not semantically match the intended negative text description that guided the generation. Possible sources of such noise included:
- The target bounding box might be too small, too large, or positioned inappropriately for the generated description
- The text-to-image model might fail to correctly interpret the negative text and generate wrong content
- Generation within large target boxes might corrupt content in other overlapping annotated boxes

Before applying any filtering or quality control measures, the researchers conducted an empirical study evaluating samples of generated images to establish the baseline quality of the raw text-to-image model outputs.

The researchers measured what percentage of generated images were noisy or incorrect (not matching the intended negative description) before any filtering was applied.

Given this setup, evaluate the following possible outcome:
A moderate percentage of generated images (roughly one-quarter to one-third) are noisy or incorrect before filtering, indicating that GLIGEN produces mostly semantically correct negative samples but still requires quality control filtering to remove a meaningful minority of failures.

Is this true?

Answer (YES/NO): NO